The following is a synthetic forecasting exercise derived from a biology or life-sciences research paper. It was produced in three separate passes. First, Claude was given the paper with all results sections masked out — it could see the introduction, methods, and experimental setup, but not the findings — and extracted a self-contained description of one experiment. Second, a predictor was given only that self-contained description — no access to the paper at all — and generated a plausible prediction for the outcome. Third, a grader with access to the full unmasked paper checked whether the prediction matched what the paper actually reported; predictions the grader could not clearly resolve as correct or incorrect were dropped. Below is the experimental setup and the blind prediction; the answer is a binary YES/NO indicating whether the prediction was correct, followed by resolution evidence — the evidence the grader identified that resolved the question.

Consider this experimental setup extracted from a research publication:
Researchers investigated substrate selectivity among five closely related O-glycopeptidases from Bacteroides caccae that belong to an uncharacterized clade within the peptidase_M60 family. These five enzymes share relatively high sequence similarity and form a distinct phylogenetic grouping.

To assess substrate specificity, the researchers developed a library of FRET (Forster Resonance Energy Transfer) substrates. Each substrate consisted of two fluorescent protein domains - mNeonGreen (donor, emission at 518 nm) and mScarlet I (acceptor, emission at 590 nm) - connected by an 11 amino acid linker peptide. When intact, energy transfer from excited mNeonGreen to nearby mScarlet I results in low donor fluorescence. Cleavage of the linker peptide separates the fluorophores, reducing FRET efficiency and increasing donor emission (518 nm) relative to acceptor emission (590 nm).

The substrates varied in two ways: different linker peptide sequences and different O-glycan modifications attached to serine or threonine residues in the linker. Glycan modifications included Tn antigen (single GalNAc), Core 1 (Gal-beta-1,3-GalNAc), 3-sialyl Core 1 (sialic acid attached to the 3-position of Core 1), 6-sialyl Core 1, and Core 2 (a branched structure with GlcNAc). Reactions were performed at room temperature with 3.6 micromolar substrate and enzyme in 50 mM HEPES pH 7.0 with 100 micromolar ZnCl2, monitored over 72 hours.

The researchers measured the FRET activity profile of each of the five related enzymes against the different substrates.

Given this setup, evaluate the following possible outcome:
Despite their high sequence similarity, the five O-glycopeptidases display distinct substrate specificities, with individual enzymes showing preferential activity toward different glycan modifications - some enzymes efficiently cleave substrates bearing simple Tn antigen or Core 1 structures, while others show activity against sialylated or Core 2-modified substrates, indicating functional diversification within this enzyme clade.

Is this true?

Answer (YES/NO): NO